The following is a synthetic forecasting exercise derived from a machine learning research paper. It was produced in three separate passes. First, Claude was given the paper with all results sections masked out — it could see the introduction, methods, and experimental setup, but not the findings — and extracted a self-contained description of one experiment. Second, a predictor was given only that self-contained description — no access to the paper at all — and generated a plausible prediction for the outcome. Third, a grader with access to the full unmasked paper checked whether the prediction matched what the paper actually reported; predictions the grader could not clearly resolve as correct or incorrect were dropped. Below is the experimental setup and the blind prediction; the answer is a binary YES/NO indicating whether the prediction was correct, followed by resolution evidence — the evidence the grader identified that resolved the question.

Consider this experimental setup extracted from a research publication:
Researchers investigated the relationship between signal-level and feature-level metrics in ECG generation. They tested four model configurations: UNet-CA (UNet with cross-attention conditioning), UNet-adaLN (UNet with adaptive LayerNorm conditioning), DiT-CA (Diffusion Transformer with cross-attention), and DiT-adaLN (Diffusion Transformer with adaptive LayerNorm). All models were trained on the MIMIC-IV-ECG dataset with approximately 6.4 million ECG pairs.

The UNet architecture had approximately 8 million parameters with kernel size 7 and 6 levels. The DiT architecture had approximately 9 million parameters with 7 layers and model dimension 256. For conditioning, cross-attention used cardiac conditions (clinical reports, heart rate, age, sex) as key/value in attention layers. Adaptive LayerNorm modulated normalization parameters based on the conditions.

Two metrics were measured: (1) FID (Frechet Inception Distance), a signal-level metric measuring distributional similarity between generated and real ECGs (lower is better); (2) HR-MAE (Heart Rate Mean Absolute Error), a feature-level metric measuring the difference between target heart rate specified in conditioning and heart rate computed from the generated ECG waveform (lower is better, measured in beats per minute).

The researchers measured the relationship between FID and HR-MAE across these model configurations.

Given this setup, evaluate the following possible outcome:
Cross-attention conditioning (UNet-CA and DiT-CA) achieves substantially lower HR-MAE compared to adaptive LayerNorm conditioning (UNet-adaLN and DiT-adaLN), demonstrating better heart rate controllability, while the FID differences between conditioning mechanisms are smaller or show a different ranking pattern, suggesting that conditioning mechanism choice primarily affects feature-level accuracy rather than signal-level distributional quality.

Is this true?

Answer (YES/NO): NO